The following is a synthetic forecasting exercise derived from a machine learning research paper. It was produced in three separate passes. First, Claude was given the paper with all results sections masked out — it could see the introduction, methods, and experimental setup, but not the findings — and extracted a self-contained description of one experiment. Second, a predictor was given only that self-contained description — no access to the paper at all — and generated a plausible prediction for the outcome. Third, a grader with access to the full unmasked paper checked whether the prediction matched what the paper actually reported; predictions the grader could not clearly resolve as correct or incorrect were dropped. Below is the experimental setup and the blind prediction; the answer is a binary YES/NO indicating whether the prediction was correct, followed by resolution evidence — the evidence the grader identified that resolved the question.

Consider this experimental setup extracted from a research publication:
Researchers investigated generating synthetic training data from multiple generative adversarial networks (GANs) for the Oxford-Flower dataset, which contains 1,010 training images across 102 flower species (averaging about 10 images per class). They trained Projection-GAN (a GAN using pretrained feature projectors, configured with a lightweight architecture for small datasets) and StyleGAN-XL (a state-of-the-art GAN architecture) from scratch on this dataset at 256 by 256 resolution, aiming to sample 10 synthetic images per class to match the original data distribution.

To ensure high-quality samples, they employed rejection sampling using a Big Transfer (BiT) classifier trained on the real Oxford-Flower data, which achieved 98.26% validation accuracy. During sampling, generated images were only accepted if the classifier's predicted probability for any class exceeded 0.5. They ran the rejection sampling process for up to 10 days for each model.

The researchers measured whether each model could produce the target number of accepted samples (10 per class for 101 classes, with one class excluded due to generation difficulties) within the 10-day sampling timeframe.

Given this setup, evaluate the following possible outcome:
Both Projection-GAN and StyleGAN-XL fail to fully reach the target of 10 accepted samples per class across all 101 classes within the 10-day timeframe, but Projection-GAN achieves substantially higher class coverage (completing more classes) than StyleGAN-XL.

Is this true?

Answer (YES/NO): NO